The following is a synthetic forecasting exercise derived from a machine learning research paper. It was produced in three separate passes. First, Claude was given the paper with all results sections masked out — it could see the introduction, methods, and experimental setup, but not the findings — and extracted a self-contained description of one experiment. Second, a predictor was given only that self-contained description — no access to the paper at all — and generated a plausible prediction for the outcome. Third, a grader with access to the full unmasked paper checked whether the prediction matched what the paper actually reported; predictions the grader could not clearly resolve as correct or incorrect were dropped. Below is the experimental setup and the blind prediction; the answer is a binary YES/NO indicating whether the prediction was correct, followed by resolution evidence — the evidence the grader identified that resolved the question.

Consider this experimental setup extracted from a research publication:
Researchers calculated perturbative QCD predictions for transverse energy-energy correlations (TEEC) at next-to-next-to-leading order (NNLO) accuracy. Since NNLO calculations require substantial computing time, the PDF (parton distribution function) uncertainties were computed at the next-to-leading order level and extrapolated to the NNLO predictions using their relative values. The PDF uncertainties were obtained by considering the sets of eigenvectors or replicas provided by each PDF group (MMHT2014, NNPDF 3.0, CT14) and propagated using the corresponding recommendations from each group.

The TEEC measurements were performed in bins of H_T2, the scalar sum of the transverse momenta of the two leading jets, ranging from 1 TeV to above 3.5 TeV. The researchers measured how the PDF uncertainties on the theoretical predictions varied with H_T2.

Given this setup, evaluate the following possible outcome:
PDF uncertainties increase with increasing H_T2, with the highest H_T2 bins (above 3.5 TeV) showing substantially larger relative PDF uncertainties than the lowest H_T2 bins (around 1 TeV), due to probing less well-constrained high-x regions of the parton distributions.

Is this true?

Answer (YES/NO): YES